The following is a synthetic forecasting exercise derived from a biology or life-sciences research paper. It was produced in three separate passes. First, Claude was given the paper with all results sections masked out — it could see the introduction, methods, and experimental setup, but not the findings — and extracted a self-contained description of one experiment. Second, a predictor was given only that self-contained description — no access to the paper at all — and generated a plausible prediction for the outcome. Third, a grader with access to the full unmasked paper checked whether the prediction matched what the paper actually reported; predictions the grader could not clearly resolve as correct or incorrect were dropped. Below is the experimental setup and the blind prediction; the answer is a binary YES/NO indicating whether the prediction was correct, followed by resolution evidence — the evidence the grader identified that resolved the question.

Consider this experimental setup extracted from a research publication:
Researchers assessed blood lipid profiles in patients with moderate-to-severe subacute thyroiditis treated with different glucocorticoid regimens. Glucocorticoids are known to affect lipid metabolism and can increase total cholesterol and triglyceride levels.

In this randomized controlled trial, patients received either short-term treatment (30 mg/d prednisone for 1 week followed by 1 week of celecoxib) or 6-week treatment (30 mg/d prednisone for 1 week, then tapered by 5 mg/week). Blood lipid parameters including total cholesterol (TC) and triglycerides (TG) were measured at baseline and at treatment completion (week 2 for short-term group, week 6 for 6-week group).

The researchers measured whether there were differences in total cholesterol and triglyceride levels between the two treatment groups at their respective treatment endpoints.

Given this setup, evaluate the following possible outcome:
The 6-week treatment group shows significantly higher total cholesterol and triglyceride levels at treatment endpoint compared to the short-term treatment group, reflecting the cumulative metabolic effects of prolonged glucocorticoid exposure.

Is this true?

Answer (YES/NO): NO